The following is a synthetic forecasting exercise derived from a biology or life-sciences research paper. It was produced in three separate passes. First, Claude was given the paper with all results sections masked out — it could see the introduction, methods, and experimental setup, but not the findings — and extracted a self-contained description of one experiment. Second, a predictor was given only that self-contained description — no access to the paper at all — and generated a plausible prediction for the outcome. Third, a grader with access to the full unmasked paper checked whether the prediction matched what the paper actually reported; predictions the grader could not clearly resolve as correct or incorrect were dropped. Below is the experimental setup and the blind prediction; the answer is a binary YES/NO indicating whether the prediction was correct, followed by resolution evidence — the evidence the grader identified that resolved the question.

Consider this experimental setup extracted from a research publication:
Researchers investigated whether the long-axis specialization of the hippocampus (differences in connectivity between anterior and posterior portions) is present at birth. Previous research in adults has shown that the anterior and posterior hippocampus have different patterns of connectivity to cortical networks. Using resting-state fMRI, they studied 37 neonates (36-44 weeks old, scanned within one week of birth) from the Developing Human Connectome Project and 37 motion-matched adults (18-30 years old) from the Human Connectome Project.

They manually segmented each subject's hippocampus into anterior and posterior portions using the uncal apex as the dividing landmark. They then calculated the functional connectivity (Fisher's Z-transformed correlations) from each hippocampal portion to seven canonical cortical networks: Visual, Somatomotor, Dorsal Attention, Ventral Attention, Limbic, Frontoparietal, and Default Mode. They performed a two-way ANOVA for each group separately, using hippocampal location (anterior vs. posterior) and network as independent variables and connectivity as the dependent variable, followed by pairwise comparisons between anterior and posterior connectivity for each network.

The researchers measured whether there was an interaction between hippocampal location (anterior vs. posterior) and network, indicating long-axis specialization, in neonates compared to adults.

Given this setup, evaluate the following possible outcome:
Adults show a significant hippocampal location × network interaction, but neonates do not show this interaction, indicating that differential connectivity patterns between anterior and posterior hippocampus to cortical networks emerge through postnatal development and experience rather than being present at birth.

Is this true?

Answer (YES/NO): YES